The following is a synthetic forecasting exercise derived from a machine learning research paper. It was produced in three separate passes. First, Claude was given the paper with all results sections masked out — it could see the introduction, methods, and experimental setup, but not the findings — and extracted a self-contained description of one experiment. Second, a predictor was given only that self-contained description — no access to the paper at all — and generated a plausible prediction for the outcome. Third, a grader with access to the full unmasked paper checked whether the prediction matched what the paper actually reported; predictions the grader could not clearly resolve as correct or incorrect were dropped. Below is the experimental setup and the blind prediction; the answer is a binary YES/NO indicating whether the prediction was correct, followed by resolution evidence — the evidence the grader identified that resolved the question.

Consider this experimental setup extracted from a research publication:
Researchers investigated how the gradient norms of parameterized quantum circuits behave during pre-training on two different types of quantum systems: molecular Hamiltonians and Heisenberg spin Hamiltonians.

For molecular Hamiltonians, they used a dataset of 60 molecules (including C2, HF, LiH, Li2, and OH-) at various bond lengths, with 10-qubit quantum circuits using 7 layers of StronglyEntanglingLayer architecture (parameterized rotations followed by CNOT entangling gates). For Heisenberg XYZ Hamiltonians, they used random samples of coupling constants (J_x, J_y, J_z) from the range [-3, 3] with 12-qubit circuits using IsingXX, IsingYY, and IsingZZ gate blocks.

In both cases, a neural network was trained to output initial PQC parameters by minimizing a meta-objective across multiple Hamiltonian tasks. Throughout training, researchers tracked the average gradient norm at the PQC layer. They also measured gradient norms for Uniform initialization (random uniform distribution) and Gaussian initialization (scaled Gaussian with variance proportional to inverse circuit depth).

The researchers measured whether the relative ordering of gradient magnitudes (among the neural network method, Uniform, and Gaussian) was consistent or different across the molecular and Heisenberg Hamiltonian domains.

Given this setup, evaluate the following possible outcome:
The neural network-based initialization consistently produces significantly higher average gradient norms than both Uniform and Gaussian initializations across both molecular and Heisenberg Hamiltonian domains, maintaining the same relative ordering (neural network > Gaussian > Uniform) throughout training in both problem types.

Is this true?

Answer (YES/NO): NO